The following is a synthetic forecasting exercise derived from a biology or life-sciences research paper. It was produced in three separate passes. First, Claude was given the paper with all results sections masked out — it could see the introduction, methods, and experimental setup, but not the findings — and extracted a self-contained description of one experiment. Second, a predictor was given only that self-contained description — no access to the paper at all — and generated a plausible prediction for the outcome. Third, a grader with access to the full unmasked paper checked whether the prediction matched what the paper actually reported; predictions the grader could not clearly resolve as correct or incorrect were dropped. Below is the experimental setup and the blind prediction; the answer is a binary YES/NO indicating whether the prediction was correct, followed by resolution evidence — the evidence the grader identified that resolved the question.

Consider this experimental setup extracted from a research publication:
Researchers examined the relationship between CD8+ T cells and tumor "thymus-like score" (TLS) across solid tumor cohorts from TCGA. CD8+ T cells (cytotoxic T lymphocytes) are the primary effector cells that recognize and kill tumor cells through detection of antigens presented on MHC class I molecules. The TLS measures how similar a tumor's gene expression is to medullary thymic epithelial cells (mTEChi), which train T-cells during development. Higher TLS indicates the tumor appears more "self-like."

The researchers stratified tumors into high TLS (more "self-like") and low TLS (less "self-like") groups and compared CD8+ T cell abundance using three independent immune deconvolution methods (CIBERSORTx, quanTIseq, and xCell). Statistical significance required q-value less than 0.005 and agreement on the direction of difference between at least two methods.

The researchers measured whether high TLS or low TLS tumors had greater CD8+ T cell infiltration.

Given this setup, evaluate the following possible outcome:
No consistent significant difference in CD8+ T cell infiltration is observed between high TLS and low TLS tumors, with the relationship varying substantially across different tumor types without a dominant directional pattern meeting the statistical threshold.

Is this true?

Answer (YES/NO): NO